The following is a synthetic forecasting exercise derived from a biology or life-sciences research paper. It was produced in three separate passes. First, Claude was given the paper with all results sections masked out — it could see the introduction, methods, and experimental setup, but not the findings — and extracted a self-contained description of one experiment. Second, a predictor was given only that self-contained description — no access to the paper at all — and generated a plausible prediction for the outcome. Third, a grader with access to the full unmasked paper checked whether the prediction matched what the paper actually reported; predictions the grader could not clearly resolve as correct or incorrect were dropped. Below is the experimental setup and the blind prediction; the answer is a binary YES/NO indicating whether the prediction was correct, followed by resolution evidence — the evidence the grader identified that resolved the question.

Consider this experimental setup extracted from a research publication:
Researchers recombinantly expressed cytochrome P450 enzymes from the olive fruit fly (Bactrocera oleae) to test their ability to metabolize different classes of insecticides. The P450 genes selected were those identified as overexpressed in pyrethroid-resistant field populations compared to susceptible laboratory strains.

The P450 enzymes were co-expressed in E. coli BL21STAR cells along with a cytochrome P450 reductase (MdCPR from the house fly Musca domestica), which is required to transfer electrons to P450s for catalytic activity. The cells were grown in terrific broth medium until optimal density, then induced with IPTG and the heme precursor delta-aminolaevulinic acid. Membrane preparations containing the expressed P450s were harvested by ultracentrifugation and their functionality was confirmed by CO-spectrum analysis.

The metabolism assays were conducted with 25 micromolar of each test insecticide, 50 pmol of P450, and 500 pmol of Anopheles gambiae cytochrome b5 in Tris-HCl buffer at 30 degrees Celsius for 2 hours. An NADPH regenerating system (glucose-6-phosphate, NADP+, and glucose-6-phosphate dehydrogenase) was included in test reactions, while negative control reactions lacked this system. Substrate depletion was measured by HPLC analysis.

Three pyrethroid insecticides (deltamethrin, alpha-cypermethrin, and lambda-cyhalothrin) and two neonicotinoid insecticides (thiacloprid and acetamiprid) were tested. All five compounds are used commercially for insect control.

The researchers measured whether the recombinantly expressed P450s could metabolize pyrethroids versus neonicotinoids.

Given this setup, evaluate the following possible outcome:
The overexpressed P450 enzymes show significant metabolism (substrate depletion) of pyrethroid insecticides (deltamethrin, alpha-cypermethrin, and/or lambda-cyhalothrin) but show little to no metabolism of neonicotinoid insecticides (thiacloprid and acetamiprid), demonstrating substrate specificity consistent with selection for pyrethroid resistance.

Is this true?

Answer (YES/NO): YES